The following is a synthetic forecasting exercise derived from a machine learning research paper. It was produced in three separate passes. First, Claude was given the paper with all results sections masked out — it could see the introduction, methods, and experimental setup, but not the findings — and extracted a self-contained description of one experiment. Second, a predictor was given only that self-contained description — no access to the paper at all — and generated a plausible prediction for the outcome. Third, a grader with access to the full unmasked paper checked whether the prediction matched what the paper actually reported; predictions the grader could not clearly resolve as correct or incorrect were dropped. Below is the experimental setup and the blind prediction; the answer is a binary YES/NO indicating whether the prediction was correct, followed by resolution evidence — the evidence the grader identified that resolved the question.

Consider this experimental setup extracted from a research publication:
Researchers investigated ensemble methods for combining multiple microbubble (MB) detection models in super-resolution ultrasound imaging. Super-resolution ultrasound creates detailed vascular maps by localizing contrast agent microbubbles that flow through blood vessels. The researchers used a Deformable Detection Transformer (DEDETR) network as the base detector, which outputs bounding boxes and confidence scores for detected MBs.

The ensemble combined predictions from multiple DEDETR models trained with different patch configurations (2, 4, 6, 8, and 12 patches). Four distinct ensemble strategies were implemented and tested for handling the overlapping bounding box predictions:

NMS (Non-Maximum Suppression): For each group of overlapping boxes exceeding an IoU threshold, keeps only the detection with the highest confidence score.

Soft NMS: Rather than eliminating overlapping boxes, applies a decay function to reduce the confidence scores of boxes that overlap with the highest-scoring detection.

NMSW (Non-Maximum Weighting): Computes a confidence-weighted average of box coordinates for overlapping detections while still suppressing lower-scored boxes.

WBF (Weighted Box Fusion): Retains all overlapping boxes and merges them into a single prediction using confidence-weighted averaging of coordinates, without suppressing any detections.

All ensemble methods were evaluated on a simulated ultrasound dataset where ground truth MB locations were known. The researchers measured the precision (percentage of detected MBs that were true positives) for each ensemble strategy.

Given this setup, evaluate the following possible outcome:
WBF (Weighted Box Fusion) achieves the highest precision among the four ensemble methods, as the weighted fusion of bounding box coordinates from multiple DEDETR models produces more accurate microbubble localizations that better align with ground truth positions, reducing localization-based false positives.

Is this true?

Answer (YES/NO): YES